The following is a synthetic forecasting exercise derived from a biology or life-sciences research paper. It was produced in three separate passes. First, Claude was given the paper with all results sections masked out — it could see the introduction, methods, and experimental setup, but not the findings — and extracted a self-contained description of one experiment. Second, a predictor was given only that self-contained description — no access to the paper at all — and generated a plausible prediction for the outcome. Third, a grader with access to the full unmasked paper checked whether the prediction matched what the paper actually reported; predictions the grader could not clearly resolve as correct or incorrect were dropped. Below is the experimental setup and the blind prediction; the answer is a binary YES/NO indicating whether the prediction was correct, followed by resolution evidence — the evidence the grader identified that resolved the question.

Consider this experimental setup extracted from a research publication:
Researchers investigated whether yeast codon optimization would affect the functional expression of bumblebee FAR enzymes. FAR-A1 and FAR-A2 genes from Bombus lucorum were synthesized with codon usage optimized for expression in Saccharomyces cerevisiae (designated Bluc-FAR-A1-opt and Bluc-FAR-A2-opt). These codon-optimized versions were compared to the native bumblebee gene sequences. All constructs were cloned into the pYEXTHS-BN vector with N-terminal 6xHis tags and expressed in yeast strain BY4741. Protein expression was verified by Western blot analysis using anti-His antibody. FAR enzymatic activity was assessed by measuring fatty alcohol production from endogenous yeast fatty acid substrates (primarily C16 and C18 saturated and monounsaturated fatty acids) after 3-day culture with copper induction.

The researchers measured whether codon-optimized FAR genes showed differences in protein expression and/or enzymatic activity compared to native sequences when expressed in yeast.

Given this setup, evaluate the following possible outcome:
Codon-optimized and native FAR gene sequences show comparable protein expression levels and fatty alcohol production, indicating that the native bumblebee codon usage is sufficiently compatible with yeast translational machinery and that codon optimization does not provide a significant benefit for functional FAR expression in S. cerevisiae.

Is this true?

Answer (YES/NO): NO